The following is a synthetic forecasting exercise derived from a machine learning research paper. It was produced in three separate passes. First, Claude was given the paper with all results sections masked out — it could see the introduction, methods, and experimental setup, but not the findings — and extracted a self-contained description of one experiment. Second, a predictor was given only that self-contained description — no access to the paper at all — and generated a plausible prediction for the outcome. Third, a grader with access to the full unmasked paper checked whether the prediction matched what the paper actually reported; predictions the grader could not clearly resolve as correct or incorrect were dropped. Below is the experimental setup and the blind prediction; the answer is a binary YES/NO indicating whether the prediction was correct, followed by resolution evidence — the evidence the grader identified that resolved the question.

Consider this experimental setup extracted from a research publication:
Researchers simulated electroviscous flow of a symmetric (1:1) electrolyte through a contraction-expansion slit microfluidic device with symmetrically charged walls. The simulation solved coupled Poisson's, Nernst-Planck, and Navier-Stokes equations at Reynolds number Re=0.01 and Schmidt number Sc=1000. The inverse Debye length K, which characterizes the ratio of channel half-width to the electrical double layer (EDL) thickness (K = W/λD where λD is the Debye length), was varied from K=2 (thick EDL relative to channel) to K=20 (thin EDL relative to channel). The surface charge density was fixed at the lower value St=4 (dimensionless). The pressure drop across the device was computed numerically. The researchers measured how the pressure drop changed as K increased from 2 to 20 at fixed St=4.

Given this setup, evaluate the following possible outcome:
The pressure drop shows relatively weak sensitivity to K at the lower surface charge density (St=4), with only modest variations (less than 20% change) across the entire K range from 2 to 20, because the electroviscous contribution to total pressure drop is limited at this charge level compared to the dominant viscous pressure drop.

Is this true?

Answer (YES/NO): YES